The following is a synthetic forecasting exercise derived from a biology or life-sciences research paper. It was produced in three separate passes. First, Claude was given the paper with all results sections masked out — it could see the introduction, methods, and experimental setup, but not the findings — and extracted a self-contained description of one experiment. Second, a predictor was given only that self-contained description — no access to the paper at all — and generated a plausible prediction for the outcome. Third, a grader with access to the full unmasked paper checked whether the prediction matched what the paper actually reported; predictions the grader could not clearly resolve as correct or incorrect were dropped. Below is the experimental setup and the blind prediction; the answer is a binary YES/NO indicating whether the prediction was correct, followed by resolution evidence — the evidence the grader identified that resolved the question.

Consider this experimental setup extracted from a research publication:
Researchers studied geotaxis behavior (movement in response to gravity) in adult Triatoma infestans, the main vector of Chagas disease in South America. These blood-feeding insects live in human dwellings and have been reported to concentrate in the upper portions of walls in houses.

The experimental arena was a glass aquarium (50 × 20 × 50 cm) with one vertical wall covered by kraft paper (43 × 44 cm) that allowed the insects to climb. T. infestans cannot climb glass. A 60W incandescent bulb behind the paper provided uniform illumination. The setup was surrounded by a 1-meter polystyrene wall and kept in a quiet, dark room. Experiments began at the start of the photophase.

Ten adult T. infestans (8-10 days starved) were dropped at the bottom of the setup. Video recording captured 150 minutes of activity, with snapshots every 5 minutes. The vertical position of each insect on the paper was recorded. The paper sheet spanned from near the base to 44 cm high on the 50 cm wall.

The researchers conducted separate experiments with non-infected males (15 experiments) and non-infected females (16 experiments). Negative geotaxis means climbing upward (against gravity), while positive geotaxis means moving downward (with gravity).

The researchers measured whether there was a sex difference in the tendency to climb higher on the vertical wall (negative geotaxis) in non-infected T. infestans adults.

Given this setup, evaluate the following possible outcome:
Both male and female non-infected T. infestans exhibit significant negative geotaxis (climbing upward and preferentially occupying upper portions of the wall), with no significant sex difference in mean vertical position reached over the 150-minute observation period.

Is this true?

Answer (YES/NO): NO